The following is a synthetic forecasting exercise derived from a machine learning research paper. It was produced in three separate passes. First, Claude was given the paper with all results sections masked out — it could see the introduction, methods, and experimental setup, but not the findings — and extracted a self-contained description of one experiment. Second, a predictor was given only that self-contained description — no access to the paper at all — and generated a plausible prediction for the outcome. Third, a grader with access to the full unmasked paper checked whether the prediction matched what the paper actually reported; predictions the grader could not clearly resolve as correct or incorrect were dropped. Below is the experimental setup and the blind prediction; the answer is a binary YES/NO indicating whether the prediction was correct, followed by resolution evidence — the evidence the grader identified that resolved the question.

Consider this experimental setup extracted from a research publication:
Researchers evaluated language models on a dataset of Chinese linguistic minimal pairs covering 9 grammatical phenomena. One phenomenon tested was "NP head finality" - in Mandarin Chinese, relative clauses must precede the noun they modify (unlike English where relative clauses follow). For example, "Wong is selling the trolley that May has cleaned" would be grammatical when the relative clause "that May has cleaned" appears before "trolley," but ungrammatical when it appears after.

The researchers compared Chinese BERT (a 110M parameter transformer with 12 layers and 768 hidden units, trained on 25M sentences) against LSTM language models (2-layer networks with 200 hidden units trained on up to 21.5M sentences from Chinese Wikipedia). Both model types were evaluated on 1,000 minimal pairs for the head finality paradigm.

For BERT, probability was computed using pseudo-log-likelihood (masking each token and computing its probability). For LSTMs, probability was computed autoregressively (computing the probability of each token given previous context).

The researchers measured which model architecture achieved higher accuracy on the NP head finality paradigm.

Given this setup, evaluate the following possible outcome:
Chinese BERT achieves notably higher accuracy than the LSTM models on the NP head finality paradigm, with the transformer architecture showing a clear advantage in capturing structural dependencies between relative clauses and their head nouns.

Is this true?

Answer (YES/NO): NO